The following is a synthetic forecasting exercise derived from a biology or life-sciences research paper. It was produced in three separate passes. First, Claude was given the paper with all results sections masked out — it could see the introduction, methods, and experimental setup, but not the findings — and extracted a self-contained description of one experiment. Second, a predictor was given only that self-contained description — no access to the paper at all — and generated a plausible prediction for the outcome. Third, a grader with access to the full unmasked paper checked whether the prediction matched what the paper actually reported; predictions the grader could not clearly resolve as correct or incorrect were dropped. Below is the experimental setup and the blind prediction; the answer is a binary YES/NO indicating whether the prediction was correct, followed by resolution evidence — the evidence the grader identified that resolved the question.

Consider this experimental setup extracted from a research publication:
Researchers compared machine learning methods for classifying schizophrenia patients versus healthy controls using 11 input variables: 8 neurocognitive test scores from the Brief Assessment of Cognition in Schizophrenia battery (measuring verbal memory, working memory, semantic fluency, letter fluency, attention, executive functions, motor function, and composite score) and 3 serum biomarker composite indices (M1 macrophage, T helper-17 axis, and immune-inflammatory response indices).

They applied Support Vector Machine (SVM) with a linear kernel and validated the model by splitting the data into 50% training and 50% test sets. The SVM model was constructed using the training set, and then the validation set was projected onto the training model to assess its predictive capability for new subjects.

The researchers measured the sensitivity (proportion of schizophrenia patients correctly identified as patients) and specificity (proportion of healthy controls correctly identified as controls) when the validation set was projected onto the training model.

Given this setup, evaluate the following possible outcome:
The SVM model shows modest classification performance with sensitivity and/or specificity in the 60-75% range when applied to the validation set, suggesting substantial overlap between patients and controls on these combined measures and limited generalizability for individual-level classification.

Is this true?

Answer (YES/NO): NO